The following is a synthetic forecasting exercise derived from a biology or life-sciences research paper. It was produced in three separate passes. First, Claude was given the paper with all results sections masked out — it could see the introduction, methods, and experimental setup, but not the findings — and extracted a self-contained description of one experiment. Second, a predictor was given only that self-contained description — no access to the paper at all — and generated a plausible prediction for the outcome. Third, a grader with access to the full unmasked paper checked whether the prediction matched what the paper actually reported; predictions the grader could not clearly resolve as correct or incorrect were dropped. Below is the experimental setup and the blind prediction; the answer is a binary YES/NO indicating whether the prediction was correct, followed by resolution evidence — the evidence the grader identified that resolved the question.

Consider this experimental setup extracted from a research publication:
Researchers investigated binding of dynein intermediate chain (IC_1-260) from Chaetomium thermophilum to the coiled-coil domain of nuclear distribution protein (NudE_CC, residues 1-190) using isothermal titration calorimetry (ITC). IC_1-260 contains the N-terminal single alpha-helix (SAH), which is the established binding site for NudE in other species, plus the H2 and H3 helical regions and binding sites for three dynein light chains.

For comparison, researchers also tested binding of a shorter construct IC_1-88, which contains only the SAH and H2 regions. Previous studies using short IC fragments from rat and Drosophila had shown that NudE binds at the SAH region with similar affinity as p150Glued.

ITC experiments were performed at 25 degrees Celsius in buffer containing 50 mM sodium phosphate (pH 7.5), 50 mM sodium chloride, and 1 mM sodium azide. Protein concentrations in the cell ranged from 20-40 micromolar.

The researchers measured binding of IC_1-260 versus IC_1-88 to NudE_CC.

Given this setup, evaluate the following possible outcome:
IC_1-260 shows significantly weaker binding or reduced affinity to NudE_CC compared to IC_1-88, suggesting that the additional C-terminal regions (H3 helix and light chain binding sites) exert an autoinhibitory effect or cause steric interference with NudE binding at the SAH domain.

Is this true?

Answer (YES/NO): YES